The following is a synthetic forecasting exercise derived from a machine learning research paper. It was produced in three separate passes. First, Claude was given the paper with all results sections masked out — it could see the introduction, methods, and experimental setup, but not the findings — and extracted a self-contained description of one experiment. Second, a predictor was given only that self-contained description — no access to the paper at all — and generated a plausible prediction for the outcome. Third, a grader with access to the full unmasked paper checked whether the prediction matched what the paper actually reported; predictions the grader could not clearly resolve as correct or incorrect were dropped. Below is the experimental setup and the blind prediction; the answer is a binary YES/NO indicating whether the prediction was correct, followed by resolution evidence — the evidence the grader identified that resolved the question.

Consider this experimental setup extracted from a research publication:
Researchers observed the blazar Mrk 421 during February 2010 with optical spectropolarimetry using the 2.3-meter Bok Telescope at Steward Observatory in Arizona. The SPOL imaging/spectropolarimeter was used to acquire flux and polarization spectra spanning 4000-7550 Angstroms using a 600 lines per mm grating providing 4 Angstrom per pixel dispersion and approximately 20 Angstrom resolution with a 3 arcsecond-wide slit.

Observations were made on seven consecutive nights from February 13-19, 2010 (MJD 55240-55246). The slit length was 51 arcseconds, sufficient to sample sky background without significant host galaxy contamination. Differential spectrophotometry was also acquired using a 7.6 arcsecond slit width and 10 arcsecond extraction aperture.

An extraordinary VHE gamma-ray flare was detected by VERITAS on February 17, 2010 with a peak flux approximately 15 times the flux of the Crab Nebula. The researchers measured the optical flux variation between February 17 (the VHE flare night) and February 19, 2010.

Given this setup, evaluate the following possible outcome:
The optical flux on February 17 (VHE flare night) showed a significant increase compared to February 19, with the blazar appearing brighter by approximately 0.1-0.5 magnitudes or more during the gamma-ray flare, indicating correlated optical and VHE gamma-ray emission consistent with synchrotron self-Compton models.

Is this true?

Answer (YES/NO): NO